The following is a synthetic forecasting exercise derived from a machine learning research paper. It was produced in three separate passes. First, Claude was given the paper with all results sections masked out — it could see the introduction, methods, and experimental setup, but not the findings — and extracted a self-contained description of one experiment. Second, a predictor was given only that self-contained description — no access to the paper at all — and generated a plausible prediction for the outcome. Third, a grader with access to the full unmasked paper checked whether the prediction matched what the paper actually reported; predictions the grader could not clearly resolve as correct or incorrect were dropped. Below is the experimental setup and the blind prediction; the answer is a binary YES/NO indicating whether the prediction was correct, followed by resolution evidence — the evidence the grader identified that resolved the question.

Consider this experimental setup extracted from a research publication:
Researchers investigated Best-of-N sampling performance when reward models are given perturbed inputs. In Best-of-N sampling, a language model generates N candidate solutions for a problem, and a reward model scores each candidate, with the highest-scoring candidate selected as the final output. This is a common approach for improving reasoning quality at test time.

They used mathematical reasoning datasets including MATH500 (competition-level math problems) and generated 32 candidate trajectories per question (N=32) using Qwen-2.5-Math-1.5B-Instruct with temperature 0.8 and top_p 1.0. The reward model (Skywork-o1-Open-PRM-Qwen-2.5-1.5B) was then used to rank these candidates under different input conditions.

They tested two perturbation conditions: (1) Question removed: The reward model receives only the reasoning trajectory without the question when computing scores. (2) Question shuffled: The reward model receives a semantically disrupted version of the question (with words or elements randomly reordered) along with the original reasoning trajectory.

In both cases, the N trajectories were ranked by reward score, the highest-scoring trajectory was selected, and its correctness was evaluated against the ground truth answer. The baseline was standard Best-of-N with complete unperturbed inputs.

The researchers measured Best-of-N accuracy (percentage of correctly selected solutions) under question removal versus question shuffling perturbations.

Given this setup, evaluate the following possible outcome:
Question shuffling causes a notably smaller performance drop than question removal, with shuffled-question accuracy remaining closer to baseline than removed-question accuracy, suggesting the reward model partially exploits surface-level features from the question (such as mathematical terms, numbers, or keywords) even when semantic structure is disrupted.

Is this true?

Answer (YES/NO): NO